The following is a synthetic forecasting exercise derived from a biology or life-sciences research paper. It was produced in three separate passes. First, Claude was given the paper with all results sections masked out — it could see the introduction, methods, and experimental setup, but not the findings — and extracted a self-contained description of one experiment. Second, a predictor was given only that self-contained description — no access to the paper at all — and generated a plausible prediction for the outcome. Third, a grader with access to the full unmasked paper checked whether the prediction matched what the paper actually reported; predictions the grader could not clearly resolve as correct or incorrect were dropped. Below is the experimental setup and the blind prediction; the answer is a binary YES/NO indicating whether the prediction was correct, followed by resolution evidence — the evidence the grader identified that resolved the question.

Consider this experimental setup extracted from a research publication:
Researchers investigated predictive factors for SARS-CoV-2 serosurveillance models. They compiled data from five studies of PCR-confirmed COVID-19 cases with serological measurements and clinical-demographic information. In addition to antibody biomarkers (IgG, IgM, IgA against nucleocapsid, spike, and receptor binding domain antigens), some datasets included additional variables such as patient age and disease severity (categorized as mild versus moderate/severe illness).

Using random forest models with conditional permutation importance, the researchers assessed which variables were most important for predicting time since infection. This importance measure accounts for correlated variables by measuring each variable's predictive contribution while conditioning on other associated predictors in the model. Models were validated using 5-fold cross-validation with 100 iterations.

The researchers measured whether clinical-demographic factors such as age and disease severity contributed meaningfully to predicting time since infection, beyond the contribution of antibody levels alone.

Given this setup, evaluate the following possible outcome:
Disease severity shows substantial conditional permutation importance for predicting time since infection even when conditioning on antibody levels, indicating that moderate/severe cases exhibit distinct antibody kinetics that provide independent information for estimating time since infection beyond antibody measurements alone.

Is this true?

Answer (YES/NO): NO